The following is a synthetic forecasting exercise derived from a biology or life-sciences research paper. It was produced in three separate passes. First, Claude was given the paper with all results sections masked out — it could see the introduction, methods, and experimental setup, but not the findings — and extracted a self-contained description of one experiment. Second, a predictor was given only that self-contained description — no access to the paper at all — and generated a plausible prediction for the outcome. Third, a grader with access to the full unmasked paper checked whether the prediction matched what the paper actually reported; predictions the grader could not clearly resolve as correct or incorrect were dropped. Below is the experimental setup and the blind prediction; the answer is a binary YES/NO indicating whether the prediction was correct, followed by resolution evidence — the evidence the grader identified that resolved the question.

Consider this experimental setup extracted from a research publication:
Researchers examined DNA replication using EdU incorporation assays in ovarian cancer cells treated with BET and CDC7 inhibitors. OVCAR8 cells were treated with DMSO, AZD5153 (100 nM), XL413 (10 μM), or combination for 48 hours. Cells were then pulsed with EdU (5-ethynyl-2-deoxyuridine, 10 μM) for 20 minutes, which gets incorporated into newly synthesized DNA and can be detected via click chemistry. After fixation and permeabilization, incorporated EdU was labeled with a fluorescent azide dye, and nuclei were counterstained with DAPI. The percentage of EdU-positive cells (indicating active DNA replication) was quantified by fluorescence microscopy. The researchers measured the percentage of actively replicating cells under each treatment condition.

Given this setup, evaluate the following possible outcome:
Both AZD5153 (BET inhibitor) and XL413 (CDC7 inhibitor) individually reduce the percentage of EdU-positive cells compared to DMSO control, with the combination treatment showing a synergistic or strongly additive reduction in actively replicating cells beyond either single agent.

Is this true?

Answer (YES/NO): NO